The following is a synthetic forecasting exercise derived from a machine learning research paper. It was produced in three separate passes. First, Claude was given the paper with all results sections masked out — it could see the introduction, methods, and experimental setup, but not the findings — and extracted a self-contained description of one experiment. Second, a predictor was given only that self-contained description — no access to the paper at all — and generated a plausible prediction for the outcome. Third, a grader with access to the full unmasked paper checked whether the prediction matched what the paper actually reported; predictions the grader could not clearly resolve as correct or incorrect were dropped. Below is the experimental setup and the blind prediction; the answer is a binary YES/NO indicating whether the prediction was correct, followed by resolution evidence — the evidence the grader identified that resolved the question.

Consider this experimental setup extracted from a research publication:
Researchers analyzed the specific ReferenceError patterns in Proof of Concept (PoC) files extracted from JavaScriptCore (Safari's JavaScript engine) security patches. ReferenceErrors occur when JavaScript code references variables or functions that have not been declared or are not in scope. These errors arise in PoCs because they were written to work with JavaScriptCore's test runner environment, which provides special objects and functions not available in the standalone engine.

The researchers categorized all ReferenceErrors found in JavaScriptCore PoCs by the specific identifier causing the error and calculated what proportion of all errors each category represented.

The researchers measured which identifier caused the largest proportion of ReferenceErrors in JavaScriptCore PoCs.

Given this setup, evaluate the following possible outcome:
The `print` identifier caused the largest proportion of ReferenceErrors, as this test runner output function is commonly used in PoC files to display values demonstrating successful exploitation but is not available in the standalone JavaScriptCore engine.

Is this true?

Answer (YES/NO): NO